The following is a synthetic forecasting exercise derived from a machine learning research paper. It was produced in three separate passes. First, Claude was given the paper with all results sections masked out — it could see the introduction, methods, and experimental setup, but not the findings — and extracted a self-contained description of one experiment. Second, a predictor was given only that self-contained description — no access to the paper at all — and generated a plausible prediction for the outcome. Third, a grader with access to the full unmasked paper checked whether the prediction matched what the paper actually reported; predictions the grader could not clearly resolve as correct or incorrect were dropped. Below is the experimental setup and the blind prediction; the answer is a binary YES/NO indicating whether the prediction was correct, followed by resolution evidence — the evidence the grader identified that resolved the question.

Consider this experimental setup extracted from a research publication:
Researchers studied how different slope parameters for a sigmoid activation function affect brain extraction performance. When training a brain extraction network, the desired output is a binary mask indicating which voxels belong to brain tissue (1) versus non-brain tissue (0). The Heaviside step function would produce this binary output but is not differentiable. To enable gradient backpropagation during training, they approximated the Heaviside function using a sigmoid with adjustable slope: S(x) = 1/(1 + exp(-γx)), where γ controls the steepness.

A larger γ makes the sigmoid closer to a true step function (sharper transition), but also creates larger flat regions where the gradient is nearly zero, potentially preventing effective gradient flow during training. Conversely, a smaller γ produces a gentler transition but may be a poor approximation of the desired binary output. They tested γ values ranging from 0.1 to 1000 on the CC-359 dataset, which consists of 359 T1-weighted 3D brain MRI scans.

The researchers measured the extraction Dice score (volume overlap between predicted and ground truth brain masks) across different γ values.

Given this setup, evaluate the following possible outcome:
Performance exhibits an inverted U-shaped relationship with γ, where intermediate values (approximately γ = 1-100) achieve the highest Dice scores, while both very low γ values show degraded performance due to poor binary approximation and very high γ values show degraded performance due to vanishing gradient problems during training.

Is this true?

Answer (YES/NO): NO